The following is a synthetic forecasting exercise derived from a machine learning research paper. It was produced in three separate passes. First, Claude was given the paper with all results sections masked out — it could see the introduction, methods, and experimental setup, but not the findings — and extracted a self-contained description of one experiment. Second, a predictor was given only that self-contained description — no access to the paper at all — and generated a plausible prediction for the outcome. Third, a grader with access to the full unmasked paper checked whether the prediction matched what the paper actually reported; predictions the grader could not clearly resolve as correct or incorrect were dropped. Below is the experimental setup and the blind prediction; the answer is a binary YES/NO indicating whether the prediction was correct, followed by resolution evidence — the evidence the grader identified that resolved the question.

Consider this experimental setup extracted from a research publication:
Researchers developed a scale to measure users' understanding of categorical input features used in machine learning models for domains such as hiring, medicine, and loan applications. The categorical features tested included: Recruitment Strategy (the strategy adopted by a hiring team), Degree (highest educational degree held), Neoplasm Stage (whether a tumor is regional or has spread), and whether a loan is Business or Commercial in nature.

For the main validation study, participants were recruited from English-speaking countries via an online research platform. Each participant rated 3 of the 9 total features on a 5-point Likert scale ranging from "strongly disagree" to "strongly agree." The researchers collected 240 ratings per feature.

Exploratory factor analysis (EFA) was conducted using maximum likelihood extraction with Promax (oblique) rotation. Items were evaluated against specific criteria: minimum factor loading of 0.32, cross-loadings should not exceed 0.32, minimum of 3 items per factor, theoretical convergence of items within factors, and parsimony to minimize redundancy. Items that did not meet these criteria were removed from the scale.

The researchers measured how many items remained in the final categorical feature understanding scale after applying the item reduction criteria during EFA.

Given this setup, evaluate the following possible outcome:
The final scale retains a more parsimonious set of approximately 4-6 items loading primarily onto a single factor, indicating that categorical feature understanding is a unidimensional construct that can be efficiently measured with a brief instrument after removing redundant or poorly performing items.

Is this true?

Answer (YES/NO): NO